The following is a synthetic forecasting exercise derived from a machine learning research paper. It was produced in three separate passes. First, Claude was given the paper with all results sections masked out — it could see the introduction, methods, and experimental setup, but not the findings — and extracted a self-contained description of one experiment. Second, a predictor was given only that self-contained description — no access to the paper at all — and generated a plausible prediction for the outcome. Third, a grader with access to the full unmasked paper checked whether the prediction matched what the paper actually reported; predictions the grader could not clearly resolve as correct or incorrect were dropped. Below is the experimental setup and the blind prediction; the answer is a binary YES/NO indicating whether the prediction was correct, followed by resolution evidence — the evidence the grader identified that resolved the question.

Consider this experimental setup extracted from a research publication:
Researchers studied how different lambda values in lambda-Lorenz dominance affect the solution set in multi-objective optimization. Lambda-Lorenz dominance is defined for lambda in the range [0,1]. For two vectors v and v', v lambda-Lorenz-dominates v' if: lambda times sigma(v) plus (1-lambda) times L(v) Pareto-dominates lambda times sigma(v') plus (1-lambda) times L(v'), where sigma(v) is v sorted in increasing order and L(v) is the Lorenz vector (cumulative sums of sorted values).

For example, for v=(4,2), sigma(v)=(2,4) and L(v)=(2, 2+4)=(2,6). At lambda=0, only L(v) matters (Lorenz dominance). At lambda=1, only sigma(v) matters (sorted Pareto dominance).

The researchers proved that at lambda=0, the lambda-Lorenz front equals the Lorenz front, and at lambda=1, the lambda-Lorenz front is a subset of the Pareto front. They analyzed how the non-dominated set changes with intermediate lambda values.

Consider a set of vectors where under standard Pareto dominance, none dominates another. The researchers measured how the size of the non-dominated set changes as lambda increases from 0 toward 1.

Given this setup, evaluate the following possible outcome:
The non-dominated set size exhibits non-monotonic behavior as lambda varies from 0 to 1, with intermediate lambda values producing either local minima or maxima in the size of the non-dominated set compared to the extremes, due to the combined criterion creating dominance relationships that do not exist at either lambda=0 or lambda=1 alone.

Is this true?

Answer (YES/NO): NO